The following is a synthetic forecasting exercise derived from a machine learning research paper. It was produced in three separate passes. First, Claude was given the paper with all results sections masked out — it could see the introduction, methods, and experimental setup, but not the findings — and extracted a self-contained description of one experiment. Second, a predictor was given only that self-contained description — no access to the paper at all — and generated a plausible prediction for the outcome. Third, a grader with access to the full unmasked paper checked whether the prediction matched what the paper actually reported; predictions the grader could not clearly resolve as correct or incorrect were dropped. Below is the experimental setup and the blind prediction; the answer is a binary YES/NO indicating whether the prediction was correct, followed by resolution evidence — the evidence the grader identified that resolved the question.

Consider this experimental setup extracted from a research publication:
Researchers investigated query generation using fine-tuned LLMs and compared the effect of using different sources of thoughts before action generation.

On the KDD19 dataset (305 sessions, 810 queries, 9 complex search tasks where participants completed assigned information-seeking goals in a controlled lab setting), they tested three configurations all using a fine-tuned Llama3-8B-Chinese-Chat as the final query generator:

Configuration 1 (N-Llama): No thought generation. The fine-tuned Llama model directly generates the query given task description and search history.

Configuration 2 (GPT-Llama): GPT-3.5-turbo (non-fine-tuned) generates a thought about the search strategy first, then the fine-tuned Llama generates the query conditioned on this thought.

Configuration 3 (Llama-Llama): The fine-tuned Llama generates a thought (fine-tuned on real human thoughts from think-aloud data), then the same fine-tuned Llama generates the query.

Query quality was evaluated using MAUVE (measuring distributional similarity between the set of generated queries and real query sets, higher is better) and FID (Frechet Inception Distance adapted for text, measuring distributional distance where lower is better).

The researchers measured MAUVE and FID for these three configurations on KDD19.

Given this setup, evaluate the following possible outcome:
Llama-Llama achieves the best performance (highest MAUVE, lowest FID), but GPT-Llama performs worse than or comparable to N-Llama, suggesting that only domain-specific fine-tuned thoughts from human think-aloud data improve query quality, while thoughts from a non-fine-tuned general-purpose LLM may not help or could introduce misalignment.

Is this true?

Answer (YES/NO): NO